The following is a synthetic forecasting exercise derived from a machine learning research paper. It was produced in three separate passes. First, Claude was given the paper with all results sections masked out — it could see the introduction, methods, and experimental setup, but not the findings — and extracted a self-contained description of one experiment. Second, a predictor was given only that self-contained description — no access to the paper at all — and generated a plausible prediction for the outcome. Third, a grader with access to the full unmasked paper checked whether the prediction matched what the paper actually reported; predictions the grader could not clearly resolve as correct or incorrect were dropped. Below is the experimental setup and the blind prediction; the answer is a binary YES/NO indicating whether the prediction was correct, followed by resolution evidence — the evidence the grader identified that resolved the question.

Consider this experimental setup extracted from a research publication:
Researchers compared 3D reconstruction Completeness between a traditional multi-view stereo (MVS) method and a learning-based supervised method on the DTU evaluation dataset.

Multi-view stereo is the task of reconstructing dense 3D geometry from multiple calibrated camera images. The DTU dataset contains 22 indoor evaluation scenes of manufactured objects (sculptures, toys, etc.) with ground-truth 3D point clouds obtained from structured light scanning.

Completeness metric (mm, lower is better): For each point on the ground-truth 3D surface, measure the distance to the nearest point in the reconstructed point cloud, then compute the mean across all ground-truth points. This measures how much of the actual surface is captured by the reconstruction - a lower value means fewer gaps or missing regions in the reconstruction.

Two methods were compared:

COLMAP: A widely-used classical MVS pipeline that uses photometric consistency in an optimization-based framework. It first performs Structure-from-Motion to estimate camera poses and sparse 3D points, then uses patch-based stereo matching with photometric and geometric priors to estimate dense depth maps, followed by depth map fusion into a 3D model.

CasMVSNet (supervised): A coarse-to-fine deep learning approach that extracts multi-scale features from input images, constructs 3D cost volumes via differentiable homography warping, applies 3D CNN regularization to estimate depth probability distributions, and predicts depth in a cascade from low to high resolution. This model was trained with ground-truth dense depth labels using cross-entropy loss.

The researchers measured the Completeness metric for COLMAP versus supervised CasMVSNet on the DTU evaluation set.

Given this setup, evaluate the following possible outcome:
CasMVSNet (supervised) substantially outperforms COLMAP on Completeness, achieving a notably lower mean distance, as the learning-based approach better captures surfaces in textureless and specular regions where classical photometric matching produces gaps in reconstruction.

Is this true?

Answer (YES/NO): YES